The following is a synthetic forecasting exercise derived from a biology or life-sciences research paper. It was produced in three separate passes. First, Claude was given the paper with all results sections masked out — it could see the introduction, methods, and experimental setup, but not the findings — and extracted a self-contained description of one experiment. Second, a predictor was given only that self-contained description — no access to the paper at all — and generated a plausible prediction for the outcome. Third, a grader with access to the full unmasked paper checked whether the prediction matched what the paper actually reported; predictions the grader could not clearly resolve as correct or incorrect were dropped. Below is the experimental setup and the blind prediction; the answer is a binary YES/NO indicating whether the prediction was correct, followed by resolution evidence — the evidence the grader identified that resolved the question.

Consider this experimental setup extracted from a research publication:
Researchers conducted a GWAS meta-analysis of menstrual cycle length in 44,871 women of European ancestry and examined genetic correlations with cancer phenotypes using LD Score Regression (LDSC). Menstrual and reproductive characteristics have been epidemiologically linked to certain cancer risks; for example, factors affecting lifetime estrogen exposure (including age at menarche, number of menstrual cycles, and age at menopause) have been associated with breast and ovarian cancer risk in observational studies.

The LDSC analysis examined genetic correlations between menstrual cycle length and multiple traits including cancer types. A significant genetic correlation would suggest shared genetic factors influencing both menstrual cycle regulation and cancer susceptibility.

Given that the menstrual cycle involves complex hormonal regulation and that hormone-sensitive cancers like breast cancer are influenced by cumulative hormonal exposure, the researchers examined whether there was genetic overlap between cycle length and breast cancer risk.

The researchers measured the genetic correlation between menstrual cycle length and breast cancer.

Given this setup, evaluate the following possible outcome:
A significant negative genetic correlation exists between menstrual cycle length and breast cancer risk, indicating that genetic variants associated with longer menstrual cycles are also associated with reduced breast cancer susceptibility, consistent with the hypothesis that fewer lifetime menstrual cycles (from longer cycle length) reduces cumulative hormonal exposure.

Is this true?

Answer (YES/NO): NO